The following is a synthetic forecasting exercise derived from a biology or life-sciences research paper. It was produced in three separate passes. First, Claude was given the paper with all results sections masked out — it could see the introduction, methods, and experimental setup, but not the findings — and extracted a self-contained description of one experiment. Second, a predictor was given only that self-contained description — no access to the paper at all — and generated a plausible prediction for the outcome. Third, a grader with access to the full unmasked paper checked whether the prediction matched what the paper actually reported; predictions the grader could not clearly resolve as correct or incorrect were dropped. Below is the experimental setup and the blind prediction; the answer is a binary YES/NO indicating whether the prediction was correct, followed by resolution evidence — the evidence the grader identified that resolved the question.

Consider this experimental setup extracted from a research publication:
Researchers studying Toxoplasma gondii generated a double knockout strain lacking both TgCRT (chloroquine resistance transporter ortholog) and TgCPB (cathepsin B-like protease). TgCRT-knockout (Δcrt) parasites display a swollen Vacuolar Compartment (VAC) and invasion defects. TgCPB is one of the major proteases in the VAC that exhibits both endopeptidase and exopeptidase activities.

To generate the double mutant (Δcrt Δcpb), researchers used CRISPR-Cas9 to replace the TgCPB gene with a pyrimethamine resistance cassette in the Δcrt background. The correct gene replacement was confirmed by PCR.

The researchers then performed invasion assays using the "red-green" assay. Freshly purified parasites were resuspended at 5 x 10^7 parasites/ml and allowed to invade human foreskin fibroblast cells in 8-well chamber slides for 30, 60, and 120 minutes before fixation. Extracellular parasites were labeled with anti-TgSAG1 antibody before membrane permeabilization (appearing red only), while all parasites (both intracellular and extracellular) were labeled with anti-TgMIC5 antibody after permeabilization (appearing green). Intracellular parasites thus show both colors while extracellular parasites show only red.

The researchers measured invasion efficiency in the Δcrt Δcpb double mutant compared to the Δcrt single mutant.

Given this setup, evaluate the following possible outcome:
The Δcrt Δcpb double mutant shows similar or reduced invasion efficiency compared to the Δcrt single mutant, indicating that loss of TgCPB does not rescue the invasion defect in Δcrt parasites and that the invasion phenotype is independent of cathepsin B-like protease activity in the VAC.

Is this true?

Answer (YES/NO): NO